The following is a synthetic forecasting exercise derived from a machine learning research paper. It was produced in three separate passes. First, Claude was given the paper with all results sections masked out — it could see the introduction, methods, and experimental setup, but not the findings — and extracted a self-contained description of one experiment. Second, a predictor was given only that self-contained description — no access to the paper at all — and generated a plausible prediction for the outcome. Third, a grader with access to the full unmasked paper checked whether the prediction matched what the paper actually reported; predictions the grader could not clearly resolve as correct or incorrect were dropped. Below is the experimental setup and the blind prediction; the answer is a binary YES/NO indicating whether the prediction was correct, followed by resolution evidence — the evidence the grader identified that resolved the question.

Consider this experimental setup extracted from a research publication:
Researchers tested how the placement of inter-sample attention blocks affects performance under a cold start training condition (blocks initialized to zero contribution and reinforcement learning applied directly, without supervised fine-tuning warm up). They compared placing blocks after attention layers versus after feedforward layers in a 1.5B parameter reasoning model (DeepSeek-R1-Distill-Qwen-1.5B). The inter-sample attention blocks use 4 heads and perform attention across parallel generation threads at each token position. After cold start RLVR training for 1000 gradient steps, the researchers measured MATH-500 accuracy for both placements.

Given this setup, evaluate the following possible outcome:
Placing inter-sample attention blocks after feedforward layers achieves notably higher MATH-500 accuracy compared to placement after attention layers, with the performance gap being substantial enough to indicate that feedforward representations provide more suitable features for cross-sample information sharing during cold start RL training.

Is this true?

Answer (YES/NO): NO